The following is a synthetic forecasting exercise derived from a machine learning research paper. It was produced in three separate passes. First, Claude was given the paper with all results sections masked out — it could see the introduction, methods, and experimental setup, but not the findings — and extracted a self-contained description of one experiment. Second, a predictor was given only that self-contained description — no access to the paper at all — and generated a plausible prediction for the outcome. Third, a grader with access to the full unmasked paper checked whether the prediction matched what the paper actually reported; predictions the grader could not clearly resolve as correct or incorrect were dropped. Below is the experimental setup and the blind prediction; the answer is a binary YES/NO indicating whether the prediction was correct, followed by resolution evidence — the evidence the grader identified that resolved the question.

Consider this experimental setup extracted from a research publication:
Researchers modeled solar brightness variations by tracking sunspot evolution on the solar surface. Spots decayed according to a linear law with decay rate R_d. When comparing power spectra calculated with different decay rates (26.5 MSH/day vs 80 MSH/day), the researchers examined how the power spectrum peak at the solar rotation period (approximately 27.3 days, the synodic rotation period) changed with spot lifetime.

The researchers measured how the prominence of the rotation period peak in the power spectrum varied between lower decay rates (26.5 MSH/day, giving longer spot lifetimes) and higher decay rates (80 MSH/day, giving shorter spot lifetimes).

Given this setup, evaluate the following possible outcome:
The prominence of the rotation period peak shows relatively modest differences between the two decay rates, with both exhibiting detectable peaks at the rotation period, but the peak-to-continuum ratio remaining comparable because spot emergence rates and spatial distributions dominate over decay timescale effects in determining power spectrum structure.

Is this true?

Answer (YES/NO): NO